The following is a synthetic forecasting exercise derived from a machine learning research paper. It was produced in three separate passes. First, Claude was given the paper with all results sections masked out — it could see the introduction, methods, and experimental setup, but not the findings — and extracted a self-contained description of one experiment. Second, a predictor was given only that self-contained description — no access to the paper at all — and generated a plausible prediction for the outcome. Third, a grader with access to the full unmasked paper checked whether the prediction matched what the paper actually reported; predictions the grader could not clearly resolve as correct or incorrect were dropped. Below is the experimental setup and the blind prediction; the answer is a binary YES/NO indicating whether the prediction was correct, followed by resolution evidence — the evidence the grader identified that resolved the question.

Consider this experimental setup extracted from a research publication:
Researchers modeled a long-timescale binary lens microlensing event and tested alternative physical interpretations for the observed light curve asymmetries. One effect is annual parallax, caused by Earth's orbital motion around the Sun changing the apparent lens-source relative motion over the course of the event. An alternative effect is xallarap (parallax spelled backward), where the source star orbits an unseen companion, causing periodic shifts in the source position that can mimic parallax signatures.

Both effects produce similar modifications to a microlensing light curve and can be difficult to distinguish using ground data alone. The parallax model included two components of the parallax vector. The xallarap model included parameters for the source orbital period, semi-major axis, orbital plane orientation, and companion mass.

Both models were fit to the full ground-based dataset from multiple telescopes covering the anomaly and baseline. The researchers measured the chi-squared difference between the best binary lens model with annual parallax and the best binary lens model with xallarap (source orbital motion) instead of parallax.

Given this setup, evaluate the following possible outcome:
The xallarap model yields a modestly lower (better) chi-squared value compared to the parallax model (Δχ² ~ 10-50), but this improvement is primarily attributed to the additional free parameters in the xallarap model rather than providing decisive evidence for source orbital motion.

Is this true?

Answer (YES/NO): NO